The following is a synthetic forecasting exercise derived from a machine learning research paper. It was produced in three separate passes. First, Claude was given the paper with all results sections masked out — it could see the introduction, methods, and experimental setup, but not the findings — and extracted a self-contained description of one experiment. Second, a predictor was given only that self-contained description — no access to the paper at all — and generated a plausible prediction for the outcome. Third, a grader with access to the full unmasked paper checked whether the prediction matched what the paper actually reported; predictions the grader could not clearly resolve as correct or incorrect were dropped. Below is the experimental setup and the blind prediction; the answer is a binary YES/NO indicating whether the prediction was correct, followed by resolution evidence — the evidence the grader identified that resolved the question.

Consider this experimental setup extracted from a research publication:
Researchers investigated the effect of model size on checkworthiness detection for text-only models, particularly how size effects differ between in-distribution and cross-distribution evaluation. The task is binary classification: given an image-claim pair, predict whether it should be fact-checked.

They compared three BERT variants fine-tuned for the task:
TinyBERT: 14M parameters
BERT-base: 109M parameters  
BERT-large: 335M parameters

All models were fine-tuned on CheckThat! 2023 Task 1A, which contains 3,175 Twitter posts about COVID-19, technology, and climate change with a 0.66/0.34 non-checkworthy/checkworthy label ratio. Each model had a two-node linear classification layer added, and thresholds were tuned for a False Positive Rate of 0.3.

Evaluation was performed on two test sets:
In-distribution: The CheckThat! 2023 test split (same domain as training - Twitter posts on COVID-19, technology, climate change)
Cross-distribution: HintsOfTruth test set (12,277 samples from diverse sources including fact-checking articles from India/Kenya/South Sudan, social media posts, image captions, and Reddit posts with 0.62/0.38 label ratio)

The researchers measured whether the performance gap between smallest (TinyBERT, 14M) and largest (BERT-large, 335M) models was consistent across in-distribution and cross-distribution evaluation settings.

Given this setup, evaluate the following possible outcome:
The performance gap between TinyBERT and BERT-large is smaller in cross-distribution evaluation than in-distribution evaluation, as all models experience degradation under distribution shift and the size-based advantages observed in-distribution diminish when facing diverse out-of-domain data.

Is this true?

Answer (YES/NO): NO